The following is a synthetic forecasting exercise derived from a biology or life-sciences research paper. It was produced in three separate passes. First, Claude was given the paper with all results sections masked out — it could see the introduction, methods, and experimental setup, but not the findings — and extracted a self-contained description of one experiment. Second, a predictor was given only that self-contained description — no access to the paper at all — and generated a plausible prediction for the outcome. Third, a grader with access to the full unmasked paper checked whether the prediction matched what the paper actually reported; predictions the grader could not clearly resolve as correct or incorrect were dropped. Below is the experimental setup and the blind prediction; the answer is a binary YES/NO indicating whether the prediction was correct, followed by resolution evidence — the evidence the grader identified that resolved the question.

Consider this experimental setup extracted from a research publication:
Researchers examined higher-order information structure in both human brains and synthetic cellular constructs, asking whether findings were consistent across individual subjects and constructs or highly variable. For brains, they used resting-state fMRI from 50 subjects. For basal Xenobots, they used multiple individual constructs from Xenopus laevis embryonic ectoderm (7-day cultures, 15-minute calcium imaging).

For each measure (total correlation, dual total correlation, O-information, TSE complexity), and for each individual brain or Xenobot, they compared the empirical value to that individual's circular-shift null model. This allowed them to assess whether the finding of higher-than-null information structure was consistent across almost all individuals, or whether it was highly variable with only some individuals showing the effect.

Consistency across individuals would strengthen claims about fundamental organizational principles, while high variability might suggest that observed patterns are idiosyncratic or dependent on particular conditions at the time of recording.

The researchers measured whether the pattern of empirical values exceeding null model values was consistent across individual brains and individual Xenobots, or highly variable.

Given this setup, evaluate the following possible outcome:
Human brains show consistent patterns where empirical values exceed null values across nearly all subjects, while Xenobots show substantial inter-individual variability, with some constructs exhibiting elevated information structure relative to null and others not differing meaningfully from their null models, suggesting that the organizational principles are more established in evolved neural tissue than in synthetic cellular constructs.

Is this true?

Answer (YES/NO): NO